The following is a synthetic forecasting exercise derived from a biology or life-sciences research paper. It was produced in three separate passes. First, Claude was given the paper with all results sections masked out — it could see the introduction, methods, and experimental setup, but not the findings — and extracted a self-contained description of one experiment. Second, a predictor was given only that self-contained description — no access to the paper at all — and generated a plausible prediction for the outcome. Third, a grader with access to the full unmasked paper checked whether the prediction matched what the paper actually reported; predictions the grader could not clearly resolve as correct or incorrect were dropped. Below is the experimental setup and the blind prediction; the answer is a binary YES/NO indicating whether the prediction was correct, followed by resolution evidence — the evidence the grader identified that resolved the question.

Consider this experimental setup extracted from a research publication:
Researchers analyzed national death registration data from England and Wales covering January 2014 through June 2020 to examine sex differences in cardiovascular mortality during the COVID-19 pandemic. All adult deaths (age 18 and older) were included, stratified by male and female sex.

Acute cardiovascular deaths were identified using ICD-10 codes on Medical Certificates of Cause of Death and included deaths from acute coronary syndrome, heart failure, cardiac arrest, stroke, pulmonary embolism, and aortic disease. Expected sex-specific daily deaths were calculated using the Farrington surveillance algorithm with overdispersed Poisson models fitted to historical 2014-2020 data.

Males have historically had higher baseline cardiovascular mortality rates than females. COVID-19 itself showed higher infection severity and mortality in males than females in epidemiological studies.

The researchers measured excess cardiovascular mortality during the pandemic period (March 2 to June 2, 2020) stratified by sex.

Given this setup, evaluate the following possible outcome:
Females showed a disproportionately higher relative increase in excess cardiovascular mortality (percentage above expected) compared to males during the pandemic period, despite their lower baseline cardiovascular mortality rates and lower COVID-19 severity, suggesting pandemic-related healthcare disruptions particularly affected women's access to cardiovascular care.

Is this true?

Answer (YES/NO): NO